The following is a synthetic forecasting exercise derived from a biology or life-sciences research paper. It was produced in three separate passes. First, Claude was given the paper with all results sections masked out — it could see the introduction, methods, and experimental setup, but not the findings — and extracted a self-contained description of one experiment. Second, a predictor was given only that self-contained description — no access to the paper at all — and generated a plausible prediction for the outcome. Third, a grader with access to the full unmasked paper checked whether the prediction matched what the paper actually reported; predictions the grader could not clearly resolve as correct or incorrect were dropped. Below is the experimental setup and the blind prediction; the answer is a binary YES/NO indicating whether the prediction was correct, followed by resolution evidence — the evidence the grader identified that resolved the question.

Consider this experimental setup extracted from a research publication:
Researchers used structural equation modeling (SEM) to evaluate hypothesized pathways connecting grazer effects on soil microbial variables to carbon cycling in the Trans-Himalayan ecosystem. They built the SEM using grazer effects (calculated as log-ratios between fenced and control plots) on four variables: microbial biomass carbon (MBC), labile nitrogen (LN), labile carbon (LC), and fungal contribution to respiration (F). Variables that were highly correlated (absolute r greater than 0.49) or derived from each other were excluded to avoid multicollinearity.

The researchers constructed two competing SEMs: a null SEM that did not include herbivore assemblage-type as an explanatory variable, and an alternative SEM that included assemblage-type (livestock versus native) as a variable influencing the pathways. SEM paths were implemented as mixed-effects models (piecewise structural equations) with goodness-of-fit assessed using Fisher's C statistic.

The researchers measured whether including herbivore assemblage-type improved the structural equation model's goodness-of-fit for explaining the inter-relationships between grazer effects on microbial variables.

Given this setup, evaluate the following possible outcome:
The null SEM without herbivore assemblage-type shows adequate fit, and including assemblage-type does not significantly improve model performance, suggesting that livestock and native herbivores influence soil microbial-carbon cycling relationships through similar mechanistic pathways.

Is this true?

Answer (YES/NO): YES